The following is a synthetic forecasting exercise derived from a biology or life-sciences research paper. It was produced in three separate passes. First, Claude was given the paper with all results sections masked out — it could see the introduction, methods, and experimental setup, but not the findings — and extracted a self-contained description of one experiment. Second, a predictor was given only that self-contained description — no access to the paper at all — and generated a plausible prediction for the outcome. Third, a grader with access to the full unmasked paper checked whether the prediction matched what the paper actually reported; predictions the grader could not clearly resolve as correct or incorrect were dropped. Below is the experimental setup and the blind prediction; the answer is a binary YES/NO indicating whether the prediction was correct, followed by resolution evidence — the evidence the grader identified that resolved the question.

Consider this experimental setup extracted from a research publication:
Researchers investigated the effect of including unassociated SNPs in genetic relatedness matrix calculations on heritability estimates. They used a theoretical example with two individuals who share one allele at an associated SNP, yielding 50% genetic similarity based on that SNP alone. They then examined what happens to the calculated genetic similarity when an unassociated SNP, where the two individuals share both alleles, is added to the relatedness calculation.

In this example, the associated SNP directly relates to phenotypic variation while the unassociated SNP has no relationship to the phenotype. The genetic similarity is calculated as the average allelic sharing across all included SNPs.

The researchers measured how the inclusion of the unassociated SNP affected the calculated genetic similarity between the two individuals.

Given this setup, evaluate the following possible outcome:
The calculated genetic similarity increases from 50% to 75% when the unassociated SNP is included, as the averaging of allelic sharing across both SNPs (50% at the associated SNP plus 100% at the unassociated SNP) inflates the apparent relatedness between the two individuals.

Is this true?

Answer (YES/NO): NO